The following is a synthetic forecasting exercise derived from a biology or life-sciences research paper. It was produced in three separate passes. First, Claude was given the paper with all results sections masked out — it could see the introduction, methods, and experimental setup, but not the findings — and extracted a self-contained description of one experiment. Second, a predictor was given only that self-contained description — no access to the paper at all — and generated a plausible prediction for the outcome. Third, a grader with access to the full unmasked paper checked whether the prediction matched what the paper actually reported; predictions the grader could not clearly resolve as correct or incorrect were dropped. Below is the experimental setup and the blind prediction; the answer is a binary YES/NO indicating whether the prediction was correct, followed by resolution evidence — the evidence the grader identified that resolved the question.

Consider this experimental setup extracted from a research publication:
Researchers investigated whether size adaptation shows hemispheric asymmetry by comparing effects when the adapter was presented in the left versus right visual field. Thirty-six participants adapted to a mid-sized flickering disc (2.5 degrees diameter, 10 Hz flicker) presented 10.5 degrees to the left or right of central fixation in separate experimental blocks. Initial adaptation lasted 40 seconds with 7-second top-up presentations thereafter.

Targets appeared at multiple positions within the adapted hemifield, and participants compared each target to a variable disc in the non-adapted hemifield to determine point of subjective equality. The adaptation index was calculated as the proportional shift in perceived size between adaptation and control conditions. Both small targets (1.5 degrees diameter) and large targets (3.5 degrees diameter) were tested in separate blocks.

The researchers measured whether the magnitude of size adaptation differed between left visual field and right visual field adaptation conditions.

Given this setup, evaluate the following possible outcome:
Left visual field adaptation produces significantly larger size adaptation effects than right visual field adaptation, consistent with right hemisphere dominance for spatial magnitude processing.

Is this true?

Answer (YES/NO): YES